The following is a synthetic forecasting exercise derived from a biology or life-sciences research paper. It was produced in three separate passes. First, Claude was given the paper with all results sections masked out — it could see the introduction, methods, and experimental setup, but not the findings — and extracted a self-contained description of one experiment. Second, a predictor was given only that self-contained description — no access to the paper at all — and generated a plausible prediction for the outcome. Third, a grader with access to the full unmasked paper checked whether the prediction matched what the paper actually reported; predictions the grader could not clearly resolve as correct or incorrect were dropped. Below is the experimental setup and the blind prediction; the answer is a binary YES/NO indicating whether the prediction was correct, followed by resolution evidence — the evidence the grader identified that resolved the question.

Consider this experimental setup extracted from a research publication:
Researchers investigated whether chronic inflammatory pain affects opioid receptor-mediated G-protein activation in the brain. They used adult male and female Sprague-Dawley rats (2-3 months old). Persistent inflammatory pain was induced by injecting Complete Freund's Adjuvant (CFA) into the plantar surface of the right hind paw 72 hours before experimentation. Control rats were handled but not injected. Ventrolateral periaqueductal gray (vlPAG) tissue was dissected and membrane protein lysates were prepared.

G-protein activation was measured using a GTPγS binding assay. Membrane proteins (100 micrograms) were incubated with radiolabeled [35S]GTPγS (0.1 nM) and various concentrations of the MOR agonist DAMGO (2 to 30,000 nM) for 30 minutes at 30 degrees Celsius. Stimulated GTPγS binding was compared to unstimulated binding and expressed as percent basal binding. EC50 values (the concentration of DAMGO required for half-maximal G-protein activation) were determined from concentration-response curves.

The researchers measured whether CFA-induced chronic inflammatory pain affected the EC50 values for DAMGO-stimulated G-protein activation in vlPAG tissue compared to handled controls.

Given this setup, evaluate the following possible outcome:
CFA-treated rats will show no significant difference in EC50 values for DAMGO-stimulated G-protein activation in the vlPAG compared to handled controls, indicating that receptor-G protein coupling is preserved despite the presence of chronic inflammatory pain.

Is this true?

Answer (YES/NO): NO